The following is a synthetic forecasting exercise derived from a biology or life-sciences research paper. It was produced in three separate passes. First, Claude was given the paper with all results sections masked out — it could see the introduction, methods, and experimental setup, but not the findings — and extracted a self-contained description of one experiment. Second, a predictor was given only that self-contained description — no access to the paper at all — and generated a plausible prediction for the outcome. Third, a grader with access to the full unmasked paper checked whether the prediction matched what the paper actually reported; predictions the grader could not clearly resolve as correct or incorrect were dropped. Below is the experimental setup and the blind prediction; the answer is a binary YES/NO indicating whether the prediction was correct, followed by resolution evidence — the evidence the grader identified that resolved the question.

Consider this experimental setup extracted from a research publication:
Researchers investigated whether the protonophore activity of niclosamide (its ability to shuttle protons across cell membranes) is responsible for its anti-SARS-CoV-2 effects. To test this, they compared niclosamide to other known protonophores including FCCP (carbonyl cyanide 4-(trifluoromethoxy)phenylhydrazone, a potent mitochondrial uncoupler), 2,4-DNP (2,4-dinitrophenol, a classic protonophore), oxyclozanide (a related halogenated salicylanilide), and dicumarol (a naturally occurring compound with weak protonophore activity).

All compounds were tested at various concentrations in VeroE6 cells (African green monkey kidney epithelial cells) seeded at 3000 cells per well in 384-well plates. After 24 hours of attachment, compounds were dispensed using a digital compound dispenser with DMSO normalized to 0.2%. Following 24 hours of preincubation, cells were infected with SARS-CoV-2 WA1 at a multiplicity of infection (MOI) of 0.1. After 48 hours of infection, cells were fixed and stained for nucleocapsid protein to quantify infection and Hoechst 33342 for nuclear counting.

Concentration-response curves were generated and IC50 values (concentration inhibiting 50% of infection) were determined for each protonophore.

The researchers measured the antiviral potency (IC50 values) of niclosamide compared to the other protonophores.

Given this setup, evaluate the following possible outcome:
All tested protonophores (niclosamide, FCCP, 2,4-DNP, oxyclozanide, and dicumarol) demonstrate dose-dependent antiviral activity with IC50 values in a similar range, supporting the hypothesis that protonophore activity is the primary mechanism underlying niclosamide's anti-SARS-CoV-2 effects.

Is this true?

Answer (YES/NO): NO